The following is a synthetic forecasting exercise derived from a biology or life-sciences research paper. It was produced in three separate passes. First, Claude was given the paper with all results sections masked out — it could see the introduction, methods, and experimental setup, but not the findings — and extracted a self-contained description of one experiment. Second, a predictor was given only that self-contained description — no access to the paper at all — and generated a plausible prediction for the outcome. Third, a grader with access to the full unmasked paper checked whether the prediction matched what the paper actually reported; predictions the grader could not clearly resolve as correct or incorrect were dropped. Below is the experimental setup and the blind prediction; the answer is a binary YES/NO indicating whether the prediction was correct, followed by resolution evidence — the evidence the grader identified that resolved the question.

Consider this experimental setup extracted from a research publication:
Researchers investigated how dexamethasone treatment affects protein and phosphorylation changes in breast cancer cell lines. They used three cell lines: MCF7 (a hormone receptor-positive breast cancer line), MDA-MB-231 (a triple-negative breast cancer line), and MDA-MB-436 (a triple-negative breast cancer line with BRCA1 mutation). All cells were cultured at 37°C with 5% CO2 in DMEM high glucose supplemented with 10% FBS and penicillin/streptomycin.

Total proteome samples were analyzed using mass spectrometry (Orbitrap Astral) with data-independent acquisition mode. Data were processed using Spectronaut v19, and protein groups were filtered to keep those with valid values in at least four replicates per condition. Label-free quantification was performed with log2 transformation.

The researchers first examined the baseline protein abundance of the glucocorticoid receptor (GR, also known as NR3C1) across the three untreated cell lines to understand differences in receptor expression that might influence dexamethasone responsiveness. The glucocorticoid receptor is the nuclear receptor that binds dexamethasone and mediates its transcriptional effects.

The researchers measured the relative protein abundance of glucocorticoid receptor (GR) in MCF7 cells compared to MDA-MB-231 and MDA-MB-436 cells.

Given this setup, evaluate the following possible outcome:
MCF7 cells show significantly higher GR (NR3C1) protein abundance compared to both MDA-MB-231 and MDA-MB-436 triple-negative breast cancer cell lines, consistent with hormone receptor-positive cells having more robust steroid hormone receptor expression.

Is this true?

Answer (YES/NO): NO